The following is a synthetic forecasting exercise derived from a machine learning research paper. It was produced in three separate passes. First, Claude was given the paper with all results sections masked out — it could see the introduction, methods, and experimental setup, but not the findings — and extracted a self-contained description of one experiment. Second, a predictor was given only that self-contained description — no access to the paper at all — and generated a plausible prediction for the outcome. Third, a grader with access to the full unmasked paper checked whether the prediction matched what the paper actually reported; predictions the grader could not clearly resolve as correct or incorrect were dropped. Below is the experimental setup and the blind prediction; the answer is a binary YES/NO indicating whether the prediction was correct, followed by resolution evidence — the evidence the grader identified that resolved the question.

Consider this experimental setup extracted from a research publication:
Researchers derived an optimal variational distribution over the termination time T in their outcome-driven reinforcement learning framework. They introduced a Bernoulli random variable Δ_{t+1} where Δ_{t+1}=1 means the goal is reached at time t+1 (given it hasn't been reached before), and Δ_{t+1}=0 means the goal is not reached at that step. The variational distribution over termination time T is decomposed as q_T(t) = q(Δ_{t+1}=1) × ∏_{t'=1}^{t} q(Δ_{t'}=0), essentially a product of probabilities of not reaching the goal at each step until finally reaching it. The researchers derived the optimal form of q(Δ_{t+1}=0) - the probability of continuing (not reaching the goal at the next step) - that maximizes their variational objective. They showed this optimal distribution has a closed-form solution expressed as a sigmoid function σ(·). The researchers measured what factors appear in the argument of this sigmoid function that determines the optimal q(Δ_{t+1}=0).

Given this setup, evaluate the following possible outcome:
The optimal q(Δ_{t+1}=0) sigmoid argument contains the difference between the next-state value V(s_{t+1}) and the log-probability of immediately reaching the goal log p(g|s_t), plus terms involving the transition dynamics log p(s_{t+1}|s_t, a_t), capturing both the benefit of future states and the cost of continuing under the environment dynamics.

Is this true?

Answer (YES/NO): NO